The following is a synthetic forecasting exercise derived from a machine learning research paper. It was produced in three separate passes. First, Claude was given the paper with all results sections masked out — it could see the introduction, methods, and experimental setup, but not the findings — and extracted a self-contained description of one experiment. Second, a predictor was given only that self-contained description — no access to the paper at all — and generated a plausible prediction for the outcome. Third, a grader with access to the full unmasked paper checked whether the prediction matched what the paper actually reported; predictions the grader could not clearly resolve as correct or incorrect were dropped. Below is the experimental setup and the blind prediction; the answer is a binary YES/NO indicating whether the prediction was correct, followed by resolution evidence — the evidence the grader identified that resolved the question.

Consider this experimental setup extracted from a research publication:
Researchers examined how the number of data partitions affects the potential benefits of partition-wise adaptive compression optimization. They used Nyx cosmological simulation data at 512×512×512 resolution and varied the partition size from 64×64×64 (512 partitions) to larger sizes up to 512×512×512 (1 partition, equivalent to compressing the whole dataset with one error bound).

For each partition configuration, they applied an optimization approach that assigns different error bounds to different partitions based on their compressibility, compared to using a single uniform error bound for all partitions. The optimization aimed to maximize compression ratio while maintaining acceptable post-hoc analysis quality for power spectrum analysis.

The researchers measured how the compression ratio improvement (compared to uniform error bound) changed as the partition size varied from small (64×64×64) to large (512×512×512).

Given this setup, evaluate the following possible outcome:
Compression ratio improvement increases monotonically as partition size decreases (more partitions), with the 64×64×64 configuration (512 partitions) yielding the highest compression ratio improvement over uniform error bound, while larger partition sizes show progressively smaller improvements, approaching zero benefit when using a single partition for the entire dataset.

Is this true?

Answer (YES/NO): NO